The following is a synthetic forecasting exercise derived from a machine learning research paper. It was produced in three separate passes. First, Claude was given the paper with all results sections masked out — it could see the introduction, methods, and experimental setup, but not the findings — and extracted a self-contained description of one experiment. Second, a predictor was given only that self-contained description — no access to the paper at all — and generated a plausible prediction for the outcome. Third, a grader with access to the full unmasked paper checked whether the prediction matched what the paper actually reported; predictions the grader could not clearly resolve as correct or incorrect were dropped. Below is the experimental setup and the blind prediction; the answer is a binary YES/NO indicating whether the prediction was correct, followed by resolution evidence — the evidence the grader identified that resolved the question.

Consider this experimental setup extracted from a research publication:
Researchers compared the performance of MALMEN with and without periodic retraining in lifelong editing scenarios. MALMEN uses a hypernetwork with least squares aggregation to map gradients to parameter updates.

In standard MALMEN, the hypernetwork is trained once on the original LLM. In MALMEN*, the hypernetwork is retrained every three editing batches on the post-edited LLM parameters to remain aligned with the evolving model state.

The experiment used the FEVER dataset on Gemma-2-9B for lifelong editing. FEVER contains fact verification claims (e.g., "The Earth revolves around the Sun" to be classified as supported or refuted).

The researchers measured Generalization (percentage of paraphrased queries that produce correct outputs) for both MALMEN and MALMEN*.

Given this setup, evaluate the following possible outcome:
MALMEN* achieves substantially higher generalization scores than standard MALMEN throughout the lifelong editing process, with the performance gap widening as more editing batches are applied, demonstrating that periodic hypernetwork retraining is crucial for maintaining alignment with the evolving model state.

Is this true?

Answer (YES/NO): NO